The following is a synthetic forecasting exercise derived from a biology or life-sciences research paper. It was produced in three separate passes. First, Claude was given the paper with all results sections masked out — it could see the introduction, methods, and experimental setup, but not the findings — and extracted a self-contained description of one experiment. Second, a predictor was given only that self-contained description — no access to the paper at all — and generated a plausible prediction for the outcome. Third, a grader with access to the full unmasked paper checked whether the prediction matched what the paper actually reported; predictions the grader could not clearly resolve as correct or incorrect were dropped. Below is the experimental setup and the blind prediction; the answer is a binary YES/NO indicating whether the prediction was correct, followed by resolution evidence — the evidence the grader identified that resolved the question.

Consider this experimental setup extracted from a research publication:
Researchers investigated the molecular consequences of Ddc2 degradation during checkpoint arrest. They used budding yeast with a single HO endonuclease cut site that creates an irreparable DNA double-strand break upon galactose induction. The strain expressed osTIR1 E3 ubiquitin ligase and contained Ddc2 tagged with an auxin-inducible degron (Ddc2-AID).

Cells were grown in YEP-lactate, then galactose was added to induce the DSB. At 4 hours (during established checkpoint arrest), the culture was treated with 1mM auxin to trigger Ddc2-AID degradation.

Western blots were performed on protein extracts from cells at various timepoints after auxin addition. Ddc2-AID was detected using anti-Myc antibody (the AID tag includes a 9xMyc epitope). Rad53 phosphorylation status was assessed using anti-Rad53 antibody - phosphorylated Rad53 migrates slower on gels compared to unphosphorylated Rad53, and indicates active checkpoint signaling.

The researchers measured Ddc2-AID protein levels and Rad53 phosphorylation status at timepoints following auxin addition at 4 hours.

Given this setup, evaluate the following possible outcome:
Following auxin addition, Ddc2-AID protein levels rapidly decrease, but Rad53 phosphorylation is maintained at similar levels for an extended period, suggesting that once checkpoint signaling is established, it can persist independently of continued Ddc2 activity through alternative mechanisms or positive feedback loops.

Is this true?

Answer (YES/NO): NO